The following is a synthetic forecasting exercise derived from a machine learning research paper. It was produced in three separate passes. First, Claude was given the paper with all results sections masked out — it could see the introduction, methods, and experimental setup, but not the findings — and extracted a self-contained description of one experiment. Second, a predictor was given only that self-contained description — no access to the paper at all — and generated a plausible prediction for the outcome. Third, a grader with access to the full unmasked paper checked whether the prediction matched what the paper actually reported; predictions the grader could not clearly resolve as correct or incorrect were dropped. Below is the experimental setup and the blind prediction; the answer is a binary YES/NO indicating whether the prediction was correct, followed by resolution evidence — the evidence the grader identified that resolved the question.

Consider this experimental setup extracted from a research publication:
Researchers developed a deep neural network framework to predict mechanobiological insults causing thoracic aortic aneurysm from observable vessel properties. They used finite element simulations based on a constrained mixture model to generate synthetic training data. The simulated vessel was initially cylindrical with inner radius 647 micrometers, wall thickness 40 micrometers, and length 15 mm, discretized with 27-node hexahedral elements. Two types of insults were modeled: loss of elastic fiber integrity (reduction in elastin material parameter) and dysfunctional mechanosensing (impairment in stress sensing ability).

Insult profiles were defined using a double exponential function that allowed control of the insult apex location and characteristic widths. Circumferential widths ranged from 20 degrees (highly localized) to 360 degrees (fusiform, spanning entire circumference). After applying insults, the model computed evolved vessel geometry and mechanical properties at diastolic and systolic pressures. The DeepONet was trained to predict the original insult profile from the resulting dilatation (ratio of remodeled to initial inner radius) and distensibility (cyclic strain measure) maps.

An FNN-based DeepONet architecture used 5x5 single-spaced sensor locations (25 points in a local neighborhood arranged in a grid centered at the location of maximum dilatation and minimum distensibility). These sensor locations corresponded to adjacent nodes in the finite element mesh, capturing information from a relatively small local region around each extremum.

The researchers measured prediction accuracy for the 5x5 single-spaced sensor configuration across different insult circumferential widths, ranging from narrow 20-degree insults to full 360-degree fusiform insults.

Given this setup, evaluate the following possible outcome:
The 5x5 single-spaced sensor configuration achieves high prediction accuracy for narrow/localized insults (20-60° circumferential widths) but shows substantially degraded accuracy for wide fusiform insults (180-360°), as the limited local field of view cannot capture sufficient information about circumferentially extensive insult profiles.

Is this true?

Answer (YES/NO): NO